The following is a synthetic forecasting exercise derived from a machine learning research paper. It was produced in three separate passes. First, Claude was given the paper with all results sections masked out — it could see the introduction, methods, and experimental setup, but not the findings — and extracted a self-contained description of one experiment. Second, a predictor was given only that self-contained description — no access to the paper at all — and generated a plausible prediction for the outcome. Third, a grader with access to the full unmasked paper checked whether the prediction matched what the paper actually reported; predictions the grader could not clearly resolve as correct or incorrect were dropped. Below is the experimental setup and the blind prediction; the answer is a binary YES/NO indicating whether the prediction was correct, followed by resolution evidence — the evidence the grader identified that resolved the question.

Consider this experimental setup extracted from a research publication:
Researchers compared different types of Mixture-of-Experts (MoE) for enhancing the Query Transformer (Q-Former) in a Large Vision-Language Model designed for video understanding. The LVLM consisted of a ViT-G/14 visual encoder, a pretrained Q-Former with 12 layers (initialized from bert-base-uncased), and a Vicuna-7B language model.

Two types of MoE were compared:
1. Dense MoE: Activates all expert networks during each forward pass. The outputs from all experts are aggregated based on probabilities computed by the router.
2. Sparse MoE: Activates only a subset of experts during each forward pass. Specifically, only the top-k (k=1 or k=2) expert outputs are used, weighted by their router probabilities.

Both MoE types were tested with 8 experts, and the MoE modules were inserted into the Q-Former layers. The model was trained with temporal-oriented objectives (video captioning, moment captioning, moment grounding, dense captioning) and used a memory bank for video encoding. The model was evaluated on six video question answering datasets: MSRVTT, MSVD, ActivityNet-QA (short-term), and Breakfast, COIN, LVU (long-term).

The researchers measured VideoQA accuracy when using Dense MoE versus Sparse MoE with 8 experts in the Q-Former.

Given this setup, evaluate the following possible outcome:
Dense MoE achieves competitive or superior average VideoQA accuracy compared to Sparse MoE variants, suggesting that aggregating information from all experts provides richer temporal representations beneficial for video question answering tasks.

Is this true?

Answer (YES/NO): NO